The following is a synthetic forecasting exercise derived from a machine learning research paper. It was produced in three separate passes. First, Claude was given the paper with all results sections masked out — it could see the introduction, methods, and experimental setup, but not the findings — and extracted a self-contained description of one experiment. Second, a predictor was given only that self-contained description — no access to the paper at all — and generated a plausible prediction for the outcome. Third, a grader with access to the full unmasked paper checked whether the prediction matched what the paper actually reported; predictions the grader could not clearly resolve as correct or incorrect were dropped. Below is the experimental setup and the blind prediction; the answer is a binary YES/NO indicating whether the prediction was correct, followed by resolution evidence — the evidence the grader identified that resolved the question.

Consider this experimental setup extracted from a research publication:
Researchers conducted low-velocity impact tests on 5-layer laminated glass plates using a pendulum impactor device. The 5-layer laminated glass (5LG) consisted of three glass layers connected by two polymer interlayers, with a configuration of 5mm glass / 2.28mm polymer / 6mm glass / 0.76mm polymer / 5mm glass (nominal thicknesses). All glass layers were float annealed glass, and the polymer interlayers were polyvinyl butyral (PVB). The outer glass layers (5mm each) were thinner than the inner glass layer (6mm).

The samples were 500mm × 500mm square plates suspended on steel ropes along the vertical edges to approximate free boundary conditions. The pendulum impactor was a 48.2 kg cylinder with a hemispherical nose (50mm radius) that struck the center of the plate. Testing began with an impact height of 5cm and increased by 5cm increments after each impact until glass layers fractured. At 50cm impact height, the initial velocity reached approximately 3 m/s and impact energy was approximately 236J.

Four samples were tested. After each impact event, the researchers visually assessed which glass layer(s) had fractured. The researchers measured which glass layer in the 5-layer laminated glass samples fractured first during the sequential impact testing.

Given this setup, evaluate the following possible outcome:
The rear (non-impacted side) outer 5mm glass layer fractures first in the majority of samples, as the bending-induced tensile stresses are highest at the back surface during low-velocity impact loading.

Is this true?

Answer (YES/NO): YES